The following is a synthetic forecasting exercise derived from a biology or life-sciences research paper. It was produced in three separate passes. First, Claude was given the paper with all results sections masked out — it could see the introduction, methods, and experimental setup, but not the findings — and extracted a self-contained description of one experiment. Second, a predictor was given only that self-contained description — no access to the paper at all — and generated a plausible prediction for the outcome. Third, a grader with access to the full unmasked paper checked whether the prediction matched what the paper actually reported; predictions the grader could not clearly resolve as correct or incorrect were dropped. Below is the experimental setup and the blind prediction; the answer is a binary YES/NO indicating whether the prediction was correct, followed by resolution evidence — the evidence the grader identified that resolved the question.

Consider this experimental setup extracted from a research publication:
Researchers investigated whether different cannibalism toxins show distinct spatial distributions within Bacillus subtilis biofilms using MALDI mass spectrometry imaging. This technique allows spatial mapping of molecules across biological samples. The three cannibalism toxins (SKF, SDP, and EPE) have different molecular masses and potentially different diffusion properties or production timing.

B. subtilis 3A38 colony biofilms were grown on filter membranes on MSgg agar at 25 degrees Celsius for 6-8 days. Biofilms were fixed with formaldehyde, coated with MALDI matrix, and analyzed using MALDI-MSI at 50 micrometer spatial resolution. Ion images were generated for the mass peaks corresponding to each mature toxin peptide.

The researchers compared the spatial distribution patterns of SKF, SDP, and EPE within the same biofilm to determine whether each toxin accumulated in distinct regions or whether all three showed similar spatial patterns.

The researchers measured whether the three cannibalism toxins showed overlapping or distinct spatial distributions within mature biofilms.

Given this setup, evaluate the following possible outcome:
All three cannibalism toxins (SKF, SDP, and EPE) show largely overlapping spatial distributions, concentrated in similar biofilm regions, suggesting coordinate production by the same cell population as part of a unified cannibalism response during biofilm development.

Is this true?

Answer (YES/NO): NO